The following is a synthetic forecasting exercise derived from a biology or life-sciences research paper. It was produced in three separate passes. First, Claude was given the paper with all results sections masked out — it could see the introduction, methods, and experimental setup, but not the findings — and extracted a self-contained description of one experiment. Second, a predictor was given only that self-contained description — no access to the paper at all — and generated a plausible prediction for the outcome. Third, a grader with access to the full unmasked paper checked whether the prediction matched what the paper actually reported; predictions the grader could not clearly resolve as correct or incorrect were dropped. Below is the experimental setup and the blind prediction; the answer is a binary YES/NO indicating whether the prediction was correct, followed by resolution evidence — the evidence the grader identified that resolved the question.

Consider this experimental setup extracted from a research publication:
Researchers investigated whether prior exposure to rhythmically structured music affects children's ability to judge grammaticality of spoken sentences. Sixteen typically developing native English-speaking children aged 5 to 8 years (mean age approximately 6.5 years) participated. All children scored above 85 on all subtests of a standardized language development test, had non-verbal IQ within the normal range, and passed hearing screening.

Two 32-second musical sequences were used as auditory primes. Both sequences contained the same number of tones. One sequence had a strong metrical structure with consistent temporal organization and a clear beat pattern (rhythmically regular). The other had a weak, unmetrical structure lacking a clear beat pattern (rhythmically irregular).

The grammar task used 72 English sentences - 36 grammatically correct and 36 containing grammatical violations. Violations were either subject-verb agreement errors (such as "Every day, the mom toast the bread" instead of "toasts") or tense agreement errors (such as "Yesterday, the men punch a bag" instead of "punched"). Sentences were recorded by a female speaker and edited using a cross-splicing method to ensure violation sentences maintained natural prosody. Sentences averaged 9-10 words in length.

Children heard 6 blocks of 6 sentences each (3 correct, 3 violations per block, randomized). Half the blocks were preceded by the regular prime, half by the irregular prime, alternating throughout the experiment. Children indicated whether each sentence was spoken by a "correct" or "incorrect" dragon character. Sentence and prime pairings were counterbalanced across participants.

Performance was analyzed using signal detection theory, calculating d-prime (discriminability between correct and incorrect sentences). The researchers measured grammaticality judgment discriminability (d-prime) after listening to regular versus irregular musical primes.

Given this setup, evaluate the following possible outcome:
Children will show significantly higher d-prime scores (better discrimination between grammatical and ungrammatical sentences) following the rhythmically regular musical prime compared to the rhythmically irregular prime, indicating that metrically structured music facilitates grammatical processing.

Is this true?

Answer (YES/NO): YES